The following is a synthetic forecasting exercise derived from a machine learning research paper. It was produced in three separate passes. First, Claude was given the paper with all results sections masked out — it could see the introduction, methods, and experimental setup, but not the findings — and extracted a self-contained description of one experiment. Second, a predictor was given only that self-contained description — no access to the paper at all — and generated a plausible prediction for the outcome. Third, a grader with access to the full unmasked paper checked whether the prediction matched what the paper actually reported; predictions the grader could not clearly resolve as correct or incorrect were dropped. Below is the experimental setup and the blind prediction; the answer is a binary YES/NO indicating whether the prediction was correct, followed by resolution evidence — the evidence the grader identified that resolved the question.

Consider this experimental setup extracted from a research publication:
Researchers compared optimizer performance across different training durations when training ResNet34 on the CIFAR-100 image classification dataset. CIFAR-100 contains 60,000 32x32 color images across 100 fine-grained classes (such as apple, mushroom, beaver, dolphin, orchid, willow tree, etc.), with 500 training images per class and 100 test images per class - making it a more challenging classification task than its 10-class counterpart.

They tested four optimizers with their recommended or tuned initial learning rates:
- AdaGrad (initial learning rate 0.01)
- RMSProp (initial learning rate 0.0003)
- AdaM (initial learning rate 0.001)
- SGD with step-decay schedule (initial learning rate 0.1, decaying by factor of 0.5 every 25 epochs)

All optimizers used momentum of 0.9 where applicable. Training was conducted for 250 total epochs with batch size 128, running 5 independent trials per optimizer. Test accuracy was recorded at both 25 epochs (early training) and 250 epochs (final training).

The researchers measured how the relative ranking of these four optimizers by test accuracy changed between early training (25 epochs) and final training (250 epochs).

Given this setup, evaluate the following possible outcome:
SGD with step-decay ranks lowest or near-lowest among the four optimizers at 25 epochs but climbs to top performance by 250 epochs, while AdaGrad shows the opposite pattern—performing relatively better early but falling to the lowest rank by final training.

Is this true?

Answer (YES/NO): NO